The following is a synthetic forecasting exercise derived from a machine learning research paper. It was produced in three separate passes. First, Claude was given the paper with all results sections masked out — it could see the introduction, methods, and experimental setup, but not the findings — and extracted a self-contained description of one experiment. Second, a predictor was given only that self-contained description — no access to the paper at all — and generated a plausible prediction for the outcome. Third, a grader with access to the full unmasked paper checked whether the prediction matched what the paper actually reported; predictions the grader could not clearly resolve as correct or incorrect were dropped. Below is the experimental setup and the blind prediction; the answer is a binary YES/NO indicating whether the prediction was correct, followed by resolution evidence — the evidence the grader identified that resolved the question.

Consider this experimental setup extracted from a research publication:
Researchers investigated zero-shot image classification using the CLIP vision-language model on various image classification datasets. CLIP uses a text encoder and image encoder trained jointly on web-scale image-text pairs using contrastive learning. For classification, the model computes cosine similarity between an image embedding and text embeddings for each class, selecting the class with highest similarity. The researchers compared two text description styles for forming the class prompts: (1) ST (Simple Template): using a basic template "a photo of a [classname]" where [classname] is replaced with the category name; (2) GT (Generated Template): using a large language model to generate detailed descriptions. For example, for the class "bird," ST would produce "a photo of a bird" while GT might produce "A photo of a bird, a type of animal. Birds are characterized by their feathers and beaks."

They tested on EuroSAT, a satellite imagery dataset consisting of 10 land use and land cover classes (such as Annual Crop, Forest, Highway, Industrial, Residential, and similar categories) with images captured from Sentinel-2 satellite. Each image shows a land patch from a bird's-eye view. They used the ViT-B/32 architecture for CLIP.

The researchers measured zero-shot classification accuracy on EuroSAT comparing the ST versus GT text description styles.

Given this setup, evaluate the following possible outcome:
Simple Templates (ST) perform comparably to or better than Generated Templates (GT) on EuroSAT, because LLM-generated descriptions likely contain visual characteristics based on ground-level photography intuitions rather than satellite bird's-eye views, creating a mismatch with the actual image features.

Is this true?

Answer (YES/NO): NO